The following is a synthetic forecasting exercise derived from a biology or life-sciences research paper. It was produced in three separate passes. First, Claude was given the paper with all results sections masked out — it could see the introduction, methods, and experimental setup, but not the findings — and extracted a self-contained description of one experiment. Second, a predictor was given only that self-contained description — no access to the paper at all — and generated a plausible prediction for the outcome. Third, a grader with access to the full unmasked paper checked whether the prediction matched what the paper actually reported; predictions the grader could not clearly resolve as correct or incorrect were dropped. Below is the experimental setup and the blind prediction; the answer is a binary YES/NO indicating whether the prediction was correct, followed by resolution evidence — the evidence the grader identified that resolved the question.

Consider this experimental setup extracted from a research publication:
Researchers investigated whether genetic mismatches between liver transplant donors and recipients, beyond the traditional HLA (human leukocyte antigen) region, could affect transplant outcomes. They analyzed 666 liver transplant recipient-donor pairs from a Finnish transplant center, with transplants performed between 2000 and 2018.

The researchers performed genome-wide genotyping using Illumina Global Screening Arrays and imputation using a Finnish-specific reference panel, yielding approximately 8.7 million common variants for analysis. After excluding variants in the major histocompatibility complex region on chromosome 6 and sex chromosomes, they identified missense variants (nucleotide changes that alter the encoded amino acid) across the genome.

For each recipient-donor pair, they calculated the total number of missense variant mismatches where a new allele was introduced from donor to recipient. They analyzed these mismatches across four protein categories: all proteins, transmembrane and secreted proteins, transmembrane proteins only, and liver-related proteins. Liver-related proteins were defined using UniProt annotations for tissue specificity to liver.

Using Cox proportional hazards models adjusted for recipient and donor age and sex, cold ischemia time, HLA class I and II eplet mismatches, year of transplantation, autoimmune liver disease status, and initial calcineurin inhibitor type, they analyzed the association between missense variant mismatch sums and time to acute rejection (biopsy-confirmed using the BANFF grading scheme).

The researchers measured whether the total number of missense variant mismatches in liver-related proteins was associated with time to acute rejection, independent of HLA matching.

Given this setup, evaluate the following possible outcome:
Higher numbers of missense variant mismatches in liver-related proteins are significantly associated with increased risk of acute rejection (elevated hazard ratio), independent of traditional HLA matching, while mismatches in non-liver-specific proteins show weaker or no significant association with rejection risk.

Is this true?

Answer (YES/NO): NO